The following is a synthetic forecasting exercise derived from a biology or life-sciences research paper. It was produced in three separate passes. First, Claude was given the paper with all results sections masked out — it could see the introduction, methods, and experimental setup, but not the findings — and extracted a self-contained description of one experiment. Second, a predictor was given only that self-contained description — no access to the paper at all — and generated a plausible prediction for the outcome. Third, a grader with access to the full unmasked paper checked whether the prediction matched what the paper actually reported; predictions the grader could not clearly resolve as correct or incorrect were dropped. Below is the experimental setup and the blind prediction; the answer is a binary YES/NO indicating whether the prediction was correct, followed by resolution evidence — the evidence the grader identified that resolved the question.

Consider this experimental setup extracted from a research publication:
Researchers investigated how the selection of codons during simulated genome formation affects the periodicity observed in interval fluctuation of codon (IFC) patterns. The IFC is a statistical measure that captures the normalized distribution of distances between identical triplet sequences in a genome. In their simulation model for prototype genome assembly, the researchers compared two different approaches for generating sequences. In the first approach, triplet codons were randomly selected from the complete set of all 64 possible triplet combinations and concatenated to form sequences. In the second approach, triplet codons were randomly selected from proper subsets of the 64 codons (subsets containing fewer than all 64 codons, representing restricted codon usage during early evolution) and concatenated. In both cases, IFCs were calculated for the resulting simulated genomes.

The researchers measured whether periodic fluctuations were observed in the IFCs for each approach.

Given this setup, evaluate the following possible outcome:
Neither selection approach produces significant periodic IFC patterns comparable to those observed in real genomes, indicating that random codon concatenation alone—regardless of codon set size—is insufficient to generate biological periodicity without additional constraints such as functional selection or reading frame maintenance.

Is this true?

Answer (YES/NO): NO